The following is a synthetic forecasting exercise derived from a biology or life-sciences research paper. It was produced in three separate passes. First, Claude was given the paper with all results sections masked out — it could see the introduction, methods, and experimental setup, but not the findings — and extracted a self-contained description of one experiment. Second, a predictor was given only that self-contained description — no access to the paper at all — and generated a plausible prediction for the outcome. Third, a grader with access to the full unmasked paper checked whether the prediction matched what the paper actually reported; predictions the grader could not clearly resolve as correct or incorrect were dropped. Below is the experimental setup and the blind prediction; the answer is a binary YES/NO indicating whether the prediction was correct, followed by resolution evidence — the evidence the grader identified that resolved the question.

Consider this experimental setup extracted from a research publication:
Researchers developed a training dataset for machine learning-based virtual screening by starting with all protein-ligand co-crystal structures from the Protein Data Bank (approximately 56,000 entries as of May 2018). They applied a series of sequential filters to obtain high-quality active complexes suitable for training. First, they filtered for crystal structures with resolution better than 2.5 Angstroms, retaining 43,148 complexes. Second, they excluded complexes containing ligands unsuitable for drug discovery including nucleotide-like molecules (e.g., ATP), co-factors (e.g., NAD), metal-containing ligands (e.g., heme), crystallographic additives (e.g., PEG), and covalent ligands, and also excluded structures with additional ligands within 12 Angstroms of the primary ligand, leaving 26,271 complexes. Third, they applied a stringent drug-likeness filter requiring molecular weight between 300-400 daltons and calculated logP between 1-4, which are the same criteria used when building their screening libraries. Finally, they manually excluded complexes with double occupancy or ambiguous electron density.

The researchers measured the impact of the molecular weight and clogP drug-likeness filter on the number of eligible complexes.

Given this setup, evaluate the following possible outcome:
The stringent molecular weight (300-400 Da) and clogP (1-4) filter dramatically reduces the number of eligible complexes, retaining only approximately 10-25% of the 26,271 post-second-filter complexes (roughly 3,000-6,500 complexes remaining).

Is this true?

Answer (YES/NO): NO